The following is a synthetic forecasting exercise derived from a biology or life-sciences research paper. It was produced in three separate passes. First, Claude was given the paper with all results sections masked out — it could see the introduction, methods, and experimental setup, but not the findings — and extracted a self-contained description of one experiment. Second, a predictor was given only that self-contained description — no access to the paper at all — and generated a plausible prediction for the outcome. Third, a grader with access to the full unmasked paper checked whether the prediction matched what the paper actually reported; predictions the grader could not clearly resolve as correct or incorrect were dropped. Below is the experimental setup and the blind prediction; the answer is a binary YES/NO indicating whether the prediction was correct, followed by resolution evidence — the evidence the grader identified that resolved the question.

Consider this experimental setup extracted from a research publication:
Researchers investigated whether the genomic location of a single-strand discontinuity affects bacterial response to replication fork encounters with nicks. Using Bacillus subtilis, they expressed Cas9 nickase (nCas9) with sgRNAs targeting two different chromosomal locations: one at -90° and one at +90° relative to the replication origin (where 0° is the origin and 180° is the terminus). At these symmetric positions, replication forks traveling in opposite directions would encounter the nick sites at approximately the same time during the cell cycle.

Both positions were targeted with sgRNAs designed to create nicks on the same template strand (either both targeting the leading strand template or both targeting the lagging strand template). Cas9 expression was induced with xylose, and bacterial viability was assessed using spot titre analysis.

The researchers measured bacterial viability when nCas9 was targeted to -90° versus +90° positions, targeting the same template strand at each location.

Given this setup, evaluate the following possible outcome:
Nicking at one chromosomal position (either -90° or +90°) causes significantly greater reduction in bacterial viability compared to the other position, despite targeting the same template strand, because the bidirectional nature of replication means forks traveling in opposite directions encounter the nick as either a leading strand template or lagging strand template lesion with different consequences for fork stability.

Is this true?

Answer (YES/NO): NO